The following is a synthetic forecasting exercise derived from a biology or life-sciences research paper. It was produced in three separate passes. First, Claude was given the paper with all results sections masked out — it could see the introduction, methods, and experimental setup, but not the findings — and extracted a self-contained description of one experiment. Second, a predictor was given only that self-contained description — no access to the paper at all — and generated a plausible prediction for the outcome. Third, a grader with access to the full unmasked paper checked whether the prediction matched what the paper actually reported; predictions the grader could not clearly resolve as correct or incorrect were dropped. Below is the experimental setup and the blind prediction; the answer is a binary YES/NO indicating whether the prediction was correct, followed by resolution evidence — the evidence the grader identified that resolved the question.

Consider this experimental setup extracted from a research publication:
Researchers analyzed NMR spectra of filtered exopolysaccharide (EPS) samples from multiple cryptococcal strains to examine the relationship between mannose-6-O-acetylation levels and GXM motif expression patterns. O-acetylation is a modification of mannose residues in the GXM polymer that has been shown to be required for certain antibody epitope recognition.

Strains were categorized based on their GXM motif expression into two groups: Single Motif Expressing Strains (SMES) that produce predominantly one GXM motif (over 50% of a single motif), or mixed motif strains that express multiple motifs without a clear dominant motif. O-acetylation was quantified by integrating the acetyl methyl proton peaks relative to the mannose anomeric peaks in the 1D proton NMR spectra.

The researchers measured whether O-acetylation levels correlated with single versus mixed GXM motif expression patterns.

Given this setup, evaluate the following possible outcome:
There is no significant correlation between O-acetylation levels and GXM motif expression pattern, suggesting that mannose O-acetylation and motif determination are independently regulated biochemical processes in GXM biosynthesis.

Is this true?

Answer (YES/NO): NO